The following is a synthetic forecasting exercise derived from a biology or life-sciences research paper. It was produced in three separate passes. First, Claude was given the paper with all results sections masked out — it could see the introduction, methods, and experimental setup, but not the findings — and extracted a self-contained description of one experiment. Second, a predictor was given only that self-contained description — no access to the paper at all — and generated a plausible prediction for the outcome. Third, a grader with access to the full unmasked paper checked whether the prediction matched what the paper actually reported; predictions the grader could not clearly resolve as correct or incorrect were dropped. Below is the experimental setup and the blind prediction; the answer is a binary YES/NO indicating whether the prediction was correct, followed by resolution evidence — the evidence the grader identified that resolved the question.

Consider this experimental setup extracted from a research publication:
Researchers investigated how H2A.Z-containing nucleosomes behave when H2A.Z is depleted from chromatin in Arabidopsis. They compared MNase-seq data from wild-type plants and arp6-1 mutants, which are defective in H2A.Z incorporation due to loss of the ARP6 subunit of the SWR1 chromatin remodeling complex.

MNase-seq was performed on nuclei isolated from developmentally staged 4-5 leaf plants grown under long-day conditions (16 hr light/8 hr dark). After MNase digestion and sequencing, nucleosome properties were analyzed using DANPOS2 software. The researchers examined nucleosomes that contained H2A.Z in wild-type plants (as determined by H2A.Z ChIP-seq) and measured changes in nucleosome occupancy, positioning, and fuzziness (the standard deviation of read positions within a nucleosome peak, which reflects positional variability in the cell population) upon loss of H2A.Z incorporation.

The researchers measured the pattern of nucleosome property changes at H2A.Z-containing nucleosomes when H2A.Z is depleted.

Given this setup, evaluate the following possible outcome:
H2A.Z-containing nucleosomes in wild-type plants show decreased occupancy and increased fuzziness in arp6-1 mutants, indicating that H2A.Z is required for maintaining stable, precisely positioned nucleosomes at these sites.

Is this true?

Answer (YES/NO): NO